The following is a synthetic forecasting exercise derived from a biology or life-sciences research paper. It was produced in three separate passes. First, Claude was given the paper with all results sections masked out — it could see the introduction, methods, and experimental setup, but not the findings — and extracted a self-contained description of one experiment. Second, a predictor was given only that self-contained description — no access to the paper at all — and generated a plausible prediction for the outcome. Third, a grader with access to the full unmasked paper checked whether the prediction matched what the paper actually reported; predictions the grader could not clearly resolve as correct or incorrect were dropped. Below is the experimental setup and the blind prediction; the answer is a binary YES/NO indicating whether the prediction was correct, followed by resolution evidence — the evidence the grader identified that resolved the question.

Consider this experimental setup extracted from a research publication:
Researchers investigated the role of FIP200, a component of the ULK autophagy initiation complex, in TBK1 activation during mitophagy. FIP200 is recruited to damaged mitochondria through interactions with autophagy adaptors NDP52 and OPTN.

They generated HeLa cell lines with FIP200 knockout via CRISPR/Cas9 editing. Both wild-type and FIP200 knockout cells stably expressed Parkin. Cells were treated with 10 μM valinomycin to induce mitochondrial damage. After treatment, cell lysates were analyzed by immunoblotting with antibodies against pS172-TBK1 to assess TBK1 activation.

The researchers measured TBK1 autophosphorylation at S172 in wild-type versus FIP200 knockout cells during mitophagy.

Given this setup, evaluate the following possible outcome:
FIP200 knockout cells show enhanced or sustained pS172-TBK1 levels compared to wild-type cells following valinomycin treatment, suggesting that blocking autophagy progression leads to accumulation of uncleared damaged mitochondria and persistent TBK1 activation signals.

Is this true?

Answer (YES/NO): NO